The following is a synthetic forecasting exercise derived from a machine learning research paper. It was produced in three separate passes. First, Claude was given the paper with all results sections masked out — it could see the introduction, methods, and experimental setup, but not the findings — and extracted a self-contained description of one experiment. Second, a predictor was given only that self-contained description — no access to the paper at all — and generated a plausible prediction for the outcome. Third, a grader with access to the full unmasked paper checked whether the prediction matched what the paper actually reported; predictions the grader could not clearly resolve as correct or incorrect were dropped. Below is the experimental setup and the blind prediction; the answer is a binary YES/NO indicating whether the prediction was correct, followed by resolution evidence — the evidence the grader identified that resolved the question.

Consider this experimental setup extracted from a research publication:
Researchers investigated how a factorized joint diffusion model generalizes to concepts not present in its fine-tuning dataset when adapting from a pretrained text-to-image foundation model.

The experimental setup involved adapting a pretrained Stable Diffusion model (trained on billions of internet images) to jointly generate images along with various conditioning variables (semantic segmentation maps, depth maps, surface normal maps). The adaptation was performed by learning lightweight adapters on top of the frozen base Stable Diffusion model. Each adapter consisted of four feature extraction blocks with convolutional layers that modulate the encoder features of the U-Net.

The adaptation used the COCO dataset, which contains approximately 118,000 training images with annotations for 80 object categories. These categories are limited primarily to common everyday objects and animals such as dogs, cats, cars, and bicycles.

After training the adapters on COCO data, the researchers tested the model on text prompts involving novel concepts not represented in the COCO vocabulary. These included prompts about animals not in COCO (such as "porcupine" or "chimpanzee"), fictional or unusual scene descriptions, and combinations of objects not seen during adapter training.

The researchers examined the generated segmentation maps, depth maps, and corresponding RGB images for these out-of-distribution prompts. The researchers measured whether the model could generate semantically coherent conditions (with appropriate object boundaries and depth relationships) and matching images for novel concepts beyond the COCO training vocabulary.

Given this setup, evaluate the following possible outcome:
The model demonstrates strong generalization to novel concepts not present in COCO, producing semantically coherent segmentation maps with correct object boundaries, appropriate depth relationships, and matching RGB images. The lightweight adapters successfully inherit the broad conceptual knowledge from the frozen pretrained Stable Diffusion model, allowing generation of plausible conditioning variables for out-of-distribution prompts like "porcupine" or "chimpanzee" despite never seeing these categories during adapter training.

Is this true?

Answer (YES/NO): YES